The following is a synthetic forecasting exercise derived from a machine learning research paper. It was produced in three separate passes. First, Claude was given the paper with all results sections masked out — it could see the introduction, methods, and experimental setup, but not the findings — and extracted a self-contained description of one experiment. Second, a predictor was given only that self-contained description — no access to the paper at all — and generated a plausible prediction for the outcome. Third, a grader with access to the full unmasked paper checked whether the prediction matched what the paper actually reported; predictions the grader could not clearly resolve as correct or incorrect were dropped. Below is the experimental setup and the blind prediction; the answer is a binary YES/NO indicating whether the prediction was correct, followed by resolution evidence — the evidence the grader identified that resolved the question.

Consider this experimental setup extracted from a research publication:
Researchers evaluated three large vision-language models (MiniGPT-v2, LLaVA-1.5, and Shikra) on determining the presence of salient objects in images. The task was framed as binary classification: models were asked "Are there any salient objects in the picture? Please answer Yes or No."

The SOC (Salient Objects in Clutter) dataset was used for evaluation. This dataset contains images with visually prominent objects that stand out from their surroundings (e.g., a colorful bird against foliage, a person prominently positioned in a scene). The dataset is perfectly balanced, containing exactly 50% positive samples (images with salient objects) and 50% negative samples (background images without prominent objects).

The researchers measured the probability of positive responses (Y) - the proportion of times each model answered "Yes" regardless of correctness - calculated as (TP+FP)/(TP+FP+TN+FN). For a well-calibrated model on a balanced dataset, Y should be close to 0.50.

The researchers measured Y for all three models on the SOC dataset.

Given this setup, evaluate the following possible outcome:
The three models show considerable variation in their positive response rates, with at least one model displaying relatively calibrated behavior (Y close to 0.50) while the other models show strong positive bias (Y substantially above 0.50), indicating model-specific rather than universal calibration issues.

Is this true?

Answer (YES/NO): NO